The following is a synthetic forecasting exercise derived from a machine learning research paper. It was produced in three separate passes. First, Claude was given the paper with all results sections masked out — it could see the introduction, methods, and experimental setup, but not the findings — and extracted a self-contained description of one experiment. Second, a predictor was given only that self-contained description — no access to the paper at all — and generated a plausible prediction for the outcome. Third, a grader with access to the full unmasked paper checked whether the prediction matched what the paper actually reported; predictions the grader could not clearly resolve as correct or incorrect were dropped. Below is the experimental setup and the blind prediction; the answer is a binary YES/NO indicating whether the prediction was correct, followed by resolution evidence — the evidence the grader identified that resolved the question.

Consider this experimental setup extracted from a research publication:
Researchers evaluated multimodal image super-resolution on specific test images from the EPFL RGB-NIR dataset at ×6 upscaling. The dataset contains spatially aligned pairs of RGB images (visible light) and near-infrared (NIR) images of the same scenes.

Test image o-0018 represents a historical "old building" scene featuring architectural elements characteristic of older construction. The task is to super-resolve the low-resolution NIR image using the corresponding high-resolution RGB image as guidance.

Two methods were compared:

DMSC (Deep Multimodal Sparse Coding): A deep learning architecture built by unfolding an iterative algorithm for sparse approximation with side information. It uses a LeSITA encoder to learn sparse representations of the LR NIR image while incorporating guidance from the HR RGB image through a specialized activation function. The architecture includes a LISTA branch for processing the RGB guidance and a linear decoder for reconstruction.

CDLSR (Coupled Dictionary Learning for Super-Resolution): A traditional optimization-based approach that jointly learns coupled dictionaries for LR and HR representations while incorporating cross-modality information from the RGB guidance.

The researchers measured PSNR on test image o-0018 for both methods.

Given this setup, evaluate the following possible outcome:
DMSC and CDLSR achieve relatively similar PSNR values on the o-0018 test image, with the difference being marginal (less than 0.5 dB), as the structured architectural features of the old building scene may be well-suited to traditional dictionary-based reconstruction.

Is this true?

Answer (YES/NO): NO